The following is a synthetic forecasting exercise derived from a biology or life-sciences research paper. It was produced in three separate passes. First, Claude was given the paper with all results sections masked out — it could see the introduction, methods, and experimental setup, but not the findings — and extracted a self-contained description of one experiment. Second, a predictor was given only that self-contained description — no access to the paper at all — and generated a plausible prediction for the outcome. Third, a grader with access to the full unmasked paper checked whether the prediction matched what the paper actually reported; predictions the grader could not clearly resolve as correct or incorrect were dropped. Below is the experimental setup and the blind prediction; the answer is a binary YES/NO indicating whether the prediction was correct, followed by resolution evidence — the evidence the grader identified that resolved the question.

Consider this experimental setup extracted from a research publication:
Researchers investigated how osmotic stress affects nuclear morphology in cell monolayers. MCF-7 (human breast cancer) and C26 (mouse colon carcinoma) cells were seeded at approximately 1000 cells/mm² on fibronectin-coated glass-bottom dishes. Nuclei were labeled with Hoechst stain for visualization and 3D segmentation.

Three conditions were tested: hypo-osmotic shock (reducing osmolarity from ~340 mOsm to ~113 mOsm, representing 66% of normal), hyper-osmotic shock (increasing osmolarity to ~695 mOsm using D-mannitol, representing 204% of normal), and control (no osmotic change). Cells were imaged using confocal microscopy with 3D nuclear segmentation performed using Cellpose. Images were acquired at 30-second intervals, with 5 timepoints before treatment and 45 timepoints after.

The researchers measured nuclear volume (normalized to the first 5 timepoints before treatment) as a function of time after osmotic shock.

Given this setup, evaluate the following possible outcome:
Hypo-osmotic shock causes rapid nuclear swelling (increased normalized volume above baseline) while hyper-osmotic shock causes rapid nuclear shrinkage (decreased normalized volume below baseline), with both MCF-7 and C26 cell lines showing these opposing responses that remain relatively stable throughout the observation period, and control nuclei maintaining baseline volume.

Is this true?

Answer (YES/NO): NO